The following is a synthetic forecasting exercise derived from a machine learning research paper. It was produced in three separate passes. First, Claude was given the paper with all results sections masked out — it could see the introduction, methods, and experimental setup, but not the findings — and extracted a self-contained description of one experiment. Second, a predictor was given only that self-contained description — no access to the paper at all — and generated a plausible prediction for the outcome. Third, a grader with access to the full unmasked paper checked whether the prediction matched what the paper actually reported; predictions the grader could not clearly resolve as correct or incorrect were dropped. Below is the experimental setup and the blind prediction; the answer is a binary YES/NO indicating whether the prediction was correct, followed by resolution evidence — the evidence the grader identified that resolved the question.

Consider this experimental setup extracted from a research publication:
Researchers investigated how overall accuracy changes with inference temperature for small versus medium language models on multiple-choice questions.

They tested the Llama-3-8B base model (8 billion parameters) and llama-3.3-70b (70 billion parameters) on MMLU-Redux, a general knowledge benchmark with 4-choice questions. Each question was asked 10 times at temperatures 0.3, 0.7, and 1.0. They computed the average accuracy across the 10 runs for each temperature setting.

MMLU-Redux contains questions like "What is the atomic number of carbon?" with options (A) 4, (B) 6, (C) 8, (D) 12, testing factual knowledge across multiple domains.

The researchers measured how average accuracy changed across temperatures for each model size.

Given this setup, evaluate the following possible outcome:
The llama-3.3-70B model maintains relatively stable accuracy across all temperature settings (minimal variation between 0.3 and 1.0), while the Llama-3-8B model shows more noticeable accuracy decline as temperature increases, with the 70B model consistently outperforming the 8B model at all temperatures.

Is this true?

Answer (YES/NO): YES